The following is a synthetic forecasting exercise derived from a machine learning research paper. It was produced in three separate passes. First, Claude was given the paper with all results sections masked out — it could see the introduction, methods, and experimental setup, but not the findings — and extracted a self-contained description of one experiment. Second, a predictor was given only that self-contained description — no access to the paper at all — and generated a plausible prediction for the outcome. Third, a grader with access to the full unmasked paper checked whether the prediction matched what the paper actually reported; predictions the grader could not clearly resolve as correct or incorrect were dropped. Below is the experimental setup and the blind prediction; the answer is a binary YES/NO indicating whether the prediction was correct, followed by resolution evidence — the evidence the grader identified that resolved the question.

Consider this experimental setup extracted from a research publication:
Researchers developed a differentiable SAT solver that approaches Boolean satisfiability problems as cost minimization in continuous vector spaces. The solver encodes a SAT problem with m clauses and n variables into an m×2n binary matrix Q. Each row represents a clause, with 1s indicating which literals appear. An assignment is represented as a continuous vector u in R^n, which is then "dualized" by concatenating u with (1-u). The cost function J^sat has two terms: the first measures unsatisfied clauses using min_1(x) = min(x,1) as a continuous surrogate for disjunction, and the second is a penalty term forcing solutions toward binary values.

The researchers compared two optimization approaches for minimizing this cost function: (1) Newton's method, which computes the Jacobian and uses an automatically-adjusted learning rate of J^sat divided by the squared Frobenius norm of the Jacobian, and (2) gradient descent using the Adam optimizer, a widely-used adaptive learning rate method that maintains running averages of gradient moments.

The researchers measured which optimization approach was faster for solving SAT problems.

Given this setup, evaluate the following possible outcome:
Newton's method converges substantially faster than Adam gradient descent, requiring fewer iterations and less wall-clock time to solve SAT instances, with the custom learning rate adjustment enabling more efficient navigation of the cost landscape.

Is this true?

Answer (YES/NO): NO